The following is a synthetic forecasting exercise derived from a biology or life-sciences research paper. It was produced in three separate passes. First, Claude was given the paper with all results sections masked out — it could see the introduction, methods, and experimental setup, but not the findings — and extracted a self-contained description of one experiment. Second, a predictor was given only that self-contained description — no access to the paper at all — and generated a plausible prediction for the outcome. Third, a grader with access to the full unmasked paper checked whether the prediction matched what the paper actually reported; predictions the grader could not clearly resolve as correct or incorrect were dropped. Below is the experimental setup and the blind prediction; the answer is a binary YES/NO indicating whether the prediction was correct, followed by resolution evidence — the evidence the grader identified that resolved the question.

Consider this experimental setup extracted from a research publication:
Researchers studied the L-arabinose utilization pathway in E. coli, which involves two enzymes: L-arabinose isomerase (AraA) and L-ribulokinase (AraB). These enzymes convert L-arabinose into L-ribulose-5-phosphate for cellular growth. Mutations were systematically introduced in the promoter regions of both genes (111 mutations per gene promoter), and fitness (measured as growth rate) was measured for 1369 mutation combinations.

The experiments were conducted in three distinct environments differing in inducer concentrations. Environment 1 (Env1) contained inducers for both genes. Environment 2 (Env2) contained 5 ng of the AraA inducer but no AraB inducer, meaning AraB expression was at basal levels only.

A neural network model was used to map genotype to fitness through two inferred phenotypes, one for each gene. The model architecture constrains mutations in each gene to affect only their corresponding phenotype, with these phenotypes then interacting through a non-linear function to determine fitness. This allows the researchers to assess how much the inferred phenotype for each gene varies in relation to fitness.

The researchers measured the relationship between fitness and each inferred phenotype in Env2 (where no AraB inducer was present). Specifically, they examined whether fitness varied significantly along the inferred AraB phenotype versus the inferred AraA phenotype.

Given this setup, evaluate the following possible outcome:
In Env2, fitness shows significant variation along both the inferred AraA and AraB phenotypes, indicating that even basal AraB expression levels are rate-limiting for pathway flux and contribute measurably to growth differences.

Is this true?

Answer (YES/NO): NO